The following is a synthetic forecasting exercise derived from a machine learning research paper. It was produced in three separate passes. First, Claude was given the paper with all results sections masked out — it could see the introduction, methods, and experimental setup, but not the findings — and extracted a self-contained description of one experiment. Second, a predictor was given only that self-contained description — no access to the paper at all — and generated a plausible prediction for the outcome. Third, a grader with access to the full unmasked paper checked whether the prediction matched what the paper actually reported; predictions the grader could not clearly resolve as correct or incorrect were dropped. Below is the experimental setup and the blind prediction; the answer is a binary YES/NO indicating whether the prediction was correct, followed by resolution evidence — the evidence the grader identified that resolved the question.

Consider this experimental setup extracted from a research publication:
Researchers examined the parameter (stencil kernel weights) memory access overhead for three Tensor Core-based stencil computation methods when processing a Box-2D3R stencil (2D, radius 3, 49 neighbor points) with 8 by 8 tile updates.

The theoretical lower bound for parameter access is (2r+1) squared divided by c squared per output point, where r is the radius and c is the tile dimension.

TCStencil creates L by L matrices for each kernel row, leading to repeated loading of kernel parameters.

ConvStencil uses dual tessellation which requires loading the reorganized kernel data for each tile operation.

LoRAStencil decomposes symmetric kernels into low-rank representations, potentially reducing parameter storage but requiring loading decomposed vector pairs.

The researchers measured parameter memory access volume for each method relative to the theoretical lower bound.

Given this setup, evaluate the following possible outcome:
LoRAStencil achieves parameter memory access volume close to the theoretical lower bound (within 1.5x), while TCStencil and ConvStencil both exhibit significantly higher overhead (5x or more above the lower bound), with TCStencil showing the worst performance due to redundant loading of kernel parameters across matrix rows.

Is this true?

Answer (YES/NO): NO